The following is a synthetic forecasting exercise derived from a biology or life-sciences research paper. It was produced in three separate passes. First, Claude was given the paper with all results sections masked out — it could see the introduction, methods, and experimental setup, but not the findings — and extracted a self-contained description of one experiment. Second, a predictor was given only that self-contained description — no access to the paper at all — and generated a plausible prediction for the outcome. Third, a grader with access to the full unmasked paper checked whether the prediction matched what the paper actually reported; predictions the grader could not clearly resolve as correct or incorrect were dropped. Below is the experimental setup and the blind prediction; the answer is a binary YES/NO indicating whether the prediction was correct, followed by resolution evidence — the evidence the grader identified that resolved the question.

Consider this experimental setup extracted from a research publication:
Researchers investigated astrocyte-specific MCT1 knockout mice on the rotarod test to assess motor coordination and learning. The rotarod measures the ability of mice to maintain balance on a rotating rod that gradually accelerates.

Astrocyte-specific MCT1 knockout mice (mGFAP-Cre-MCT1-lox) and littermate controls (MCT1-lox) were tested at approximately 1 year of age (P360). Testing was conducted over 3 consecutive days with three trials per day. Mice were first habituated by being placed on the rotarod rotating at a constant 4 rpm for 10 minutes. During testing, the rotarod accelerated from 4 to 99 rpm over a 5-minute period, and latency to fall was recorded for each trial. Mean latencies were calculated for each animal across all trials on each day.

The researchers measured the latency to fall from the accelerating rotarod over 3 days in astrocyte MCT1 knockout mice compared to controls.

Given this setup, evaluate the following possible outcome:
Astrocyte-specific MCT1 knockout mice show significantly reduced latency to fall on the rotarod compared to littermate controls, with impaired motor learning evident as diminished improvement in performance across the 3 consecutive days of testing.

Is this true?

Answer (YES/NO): NO